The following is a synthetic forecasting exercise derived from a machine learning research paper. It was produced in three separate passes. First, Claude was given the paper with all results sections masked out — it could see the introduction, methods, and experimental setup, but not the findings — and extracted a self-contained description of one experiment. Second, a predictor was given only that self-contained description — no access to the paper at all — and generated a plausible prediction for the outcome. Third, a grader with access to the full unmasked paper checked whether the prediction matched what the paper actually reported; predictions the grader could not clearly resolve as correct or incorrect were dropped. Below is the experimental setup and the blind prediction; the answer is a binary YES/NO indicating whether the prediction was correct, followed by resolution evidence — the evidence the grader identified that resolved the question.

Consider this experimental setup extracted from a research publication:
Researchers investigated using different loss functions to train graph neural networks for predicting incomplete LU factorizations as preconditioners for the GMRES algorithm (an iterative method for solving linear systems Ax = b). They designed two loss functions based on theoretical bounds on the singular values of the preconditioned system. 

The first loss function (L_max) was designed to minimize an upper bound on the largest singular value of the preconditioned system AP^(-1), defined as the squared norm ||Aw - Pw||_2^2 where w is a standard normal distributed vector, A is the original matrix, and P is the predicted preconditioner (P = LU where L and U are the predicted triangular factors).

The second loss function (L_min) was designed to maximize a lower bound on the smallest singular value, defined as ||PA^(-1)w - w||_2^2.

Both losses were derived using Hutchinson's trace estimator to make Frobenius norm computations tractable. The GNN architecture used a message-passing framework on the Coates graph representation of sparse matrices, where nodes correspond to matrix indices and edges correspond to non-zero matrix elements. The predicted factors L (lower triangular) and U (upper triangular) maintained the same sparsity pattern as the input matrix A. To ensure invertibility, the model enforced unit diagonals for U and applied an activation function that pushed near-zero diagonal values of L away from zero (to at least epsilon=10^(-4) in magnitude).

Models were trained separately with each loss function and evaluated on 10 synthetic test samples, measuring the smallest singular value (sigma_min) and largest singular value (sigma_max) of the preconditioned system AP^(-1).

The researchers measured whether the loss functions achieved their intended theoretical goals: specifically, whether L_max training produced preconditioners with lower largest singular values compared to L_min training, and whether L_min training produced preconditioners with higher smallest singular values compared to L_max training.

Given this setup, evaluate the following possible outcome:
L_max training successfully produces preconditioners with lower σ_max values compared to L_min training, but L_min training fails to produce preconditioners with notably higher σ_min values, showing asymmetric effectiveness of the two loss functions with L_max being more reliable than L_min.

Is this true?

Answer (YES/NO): NO